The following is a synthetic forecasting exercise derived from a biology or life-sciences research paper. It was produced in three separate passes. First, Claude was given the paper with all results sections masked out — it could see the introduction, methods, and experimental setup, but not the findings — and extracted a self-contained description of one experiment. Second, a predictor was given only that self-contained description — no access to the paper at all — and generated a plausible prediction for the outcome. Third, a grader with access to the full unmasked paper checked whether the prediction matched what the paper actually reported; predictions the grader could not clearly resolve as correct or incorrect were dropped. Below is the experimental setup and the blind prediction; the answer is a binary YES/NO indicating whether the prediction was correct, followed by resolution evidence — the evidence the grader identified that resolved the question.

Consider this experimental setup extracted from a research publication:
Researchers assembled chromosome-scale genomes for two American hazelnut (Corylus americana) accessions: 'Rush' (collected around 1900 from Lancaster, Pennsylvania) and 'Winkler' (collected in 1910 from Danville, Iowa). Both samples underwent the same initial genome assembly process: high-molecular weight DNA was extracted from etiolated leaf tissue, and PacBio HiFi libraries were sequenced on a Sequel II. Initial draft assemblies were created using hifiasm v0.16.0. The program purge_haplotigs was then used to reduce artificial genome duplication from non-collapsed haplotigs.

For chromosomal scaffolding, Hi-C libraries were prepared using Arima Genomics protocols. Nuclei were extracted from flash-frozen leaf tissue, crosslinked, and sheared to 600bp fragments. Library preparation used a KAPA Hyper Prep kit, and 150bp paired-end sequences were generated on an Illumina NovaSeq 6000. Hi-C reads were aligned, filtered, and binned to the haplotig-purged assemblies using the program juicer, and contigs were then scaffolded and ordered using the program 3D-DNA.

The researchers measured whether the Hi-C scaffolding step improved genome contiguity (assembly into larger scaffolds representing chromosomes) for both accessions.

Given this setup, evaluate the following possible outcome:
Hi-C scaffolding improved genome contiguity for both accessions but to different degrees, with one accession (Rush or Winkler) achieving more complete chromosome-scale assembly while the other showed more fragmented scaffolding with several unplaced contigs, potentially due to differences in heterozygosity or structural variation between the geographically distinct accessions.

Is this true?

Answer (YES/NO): NO